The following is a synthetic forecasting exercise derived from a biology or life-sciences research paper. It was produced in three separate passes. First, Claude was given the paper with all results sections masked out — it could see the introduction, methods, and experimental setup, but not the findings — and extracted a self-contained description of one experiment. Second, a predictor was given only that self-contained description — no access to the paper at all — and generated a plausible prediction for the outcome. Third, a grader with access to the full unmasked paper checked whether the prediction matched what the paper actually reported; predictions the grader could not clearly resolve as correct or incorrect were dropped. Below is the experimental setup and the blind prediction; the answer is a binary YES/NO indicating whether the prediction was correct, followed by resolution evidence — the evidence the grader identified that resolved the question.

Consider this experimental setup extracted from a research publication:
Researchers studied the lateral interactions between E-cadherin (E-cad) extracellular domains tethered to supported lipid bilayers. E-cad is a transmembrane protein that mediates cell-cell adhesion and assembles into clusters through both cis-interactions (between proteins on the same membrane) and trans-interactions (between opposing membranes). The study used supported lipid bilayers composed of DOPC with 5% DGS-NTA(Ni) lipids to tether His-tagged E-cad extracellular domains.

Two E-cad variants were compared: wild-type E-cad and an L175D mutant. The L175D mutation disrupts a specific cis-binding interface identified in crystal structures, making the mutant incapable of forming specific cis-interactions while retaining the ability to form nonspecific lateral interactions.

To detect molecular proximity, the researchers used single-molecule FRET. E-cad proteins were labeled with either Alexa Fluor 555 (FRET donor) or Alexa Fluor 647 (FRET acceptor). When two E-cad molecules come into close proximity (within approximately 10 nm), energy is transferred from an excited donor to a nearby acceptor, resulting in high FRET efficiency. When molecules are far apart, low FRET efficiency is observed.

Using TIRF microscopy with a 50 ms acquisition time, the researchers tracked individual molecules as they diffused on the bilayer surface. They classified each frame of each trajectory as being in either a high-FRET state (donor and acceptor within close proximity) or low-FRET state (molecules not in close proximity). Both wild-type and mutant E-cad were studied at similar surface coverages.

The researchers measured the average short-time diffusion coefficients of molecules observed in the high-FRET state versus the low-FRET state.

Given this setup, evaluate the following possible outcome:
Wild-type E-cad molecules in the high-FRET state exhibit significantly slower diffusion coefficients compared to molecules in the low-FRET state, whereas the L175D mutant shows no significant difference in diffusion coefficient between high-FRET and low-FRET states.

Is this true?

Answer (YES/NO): NO